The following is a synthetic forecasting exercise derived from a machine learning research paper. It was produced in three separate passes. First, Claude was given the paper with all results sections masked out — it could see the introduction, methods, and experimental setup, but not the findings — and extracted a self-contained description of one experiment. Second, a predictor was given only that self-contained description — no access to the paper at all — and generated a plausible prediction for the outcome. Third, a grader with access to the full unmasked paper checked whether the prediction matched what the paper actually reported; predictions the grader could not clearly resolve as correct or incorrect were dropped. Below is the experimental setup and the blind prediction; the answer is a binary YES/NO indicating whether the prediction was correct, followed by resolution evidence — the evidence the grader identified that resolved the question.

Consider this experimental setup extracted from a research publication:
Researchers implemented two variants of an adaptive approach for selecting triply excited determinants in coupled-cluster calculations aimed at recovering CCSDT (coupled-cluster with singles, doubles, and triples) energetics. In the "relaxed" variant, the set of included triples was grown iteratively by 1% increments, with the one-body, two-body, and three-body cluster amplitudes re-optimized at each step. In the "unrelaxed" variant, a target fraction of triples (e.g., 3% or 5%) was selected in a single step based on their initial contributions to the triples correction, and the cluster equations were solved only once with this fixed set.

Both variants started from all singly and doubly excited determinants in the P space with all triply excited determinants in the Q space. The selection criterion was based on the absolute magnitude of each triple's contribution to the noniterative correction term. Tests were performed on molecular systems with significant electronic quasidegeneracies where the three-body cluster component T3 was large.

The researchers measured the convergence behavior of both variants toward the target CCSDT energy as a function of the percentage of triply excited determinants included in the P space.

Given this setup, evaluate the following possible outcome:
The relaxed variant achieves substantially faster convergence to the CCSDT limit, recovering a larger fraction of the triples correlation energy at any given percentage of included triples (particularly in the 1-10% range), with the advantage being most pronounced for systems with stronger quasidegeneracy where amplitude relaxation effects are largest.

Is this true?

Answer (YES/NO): NO